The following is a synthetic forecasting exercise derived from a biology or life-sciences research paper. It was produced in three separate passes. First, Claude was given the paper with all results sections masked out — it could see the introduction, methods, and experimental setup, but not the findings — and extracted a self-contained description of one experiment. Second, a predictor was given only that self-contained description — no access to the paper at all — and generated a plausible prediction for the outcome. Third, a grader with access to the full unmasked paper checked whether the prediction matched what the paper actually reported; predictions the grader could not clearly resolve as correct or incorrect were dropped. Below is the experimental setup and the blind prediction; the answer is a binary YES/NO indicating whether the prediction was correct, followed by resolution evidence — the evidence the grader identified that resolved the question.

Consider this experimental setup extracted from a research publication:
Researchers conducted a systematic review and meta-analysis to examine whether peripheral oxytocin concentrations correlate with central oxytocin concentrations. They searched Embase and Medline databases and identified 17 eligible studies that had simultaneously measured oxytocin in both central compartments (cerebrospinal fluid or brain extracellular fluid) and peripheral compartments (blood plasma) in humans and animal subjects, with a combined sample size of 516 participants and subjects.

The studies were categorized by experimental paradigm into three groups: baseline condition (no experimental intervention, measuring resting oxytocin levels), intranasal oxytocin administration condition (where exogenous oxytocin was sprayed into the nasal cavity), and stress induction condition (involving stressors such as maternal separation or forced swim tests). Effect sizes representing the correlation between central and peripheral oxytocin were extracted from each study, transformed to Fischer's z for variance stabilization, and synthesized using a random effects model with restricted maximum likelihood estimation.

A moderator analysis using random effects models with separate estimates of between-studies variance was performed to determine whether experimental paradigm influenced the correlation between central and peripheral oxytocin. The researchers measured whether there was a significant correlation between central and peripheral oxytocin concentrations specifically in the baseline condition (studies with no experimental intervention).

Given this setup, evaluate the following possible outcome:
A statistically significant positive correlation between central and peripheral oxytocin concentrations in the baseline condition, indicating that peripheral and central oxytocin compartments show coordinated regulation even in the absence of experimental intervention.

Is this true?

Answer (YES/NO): NO